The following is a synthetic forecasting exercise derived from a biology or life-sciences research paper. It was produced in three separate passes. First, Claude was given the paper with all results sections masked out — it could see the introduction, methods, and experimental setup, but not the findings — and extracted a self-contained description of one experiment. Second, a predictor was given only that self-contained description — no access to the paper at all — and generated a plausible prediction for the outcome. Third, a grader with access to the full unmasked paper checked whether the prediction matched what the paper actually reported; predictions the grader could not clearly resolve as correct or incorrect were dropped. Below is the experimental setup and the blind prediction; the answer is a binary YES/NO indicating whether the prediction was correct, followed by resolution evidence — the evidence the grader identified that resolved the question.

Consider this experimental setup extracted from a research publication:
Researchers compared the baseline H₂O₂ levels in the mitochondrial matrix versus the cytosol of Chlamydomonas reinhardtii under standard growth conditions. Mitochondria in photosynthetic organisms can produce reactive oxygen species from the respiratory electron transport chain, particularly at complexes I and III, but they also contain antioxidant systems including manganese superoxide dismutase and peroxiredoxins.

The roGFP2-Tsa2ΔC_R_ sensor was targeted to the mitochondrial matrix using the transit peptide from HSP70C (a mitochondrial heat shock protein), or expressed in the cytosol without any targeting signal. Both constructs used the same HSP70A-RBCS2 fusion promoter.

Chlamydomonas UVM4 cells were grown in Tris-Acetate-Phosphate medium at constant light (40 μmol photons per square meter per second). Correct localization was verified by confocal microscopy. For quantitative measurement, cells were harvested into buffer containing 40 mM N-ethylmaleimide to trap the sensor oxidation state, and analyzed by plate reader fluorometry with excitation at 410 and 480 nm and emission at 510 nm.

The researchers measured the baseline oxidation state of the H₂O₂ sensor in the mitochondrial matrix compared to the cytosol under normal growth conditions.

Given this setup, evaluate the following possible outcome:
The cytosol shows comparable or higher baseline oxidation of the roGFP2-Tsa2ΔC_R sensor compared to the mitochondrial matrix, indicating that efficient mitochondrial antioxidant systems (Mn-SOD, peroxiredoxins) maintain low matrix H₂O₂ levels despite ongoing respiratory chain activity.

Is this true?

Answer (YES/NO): NO